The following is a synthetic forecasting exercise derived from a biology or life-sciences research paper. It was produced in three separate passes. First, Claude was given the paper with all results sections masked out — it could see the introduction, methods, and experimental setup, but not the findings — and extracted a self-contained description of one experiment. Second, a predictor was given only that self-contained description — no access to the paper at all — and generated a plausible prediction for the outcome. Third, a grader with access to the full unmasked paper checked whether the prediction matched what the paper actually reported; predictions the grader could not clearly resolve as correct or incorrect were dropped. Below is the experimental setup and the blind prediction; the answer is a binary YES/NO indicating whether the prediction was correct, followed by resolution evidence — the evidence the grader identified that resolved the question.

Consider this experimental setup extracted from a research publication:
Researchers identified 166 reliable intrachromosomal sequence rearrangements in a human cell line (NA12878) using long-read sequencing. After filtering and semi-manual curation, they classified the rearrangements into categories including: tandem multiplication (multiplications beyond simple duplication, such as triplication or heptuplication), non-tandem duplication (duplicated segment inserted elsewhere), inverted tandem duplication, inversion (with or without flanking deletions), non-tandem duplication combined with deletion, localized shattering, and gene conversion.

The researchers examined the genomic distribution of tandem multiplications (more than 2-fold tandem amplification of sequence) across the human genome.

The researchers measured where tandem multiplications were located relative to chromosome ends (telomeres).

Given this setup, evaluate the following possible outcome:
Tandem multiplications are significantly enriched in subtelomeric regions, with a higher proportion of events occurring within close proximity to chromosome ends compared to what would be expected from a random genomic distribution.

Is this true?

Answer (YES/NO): YES